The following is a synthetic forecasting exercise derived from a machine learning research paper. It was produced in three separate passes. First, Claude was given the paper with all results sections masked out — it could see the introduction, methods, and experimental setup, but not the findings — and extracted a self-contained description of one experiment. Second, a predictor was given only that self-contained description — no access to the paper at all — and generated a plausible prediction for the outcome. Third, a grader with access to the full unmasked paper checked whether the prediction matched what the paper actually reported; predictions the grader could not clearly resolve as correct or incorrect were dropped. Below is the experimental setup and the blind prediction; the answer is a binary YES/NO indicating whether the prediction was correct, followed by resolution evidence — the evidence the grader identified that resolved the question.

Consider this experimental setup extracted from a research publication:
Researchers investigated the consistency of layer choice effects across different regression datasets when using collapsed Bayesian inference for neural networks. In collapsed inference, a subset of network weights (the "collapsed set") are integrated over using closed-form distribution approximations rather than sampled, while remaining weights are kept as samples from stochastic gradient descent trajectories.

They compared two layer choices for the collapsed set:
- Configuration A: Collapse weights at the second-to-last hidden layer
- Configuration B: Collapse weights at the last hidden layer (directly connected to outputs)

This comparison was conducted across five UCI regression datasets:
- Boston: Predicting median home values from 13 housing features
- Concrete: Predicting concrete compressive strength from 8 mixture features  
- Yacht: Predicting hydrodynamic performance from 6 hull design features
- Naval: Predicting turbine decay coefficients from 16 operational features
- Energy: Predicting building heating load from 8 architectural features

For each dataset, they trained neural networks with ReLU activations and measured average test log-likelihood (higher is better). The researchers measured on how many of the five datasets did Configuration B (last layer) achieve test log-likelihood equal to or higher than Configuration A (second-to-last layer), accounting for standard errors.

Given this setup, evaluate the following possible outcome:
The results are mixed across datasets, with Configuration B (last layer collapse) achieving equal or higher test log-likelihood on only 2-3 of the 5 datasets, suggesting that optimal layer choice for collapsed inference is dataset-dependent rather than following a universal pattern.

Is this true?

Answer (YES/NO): NO